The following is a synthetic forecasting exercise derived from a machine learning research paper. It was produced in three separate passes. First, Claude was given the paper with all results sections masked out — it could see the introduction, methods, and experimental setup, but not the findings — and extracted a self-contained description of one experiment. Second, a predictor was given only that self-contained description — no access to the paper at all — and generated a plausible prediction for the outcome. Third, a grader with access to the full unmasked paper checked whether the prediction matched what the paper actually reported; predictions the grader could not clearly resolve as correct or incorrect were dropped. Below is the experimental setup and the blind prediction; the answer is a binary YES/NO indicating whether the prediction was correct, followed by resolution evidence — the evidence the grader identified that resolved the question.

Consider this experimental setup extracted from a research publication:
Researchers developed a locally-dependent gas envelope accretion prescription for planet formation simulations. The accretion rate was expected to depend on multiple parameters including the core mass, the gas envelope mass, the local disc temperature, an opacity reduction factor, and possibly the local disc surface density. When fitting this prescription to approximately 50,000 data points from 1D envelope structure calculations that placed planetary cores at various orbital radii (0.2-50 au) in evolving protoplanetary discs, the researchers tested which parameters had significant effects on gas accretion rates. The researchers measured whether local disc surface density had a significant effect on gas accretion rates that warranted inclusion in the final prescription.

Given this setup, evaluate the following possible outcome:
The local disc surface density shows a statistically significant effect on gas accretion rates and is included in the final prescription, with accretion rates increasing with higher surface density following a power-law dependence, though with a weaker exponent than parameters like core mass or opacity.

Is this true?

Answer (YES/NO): NO